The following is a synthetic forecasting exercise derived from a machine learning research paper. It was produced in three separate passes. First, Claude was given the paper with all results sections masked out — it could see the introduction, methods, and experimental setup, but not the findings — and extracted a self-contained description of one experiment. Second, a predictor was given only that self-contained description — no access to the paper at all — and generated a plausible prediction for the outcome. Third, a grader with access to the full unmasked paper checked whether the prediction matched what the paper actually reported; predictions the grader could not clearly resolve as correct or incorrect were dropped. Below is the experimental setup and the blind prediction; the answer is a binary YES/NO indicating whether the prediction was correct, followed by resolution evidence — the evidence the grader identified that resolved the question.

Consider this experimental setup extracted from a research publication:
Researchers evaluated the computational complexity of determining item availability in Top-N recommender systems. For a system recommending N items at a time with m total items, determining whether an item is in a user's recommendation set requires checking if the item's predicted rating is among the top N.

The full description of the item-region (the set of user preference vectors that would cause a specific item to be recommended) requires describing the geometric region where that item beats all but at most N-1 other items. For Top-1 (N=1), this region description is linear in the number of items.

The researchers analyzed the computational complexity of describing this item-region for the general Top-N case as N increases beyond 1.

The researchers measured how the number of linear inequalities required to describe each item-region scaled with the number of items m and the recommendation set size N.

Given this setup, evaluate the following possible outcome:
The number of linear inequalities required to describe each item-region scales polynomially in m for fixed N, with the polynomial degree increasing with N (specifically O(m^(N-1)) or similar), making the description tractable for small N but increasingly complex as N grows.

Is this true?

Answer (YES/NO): NO